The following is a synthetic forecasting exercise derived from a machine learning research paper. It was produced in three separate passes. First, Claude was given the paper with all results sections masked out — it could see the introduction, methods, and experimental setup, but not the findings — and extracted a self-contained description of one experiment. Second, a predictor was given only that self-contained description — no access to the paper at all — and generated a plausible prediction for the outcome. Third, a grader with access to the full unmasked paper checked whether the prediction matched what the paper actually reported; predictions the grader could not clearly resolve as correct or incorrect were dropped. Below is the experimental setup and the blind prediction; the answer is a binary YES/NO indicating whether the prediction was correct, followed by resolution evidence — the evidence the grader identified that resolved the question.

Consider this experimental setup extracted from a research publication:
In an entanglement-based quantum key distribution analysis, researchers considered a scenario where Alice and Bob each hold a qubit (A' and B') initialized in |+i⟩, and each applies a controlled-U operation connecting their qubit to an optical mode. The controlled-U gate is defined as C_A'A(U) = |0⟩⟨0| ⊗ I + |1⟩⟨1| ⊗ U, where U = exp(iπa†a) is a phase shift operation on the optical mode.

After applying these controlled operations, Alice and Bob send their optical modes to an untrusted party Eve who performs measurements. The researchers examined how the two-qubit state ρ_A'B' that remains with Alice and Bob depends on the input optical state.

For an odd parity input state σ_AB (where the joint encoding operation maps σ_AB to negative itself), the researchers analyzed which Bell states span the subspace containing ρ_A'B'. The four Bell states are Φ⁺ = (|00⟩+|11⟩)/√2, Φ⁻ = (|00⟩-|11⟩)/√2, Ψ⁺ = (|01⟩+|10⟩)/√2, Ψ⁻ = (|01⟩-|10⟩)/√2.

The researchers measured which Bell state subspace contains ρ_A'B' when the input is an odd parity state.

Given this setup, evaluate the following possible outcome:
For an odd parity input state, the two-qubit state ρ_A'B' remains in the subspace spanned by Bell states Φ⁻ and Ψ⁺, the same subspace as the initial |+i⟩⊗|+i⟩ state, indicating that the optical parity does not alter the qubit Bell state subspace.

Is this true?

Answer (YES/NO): NO